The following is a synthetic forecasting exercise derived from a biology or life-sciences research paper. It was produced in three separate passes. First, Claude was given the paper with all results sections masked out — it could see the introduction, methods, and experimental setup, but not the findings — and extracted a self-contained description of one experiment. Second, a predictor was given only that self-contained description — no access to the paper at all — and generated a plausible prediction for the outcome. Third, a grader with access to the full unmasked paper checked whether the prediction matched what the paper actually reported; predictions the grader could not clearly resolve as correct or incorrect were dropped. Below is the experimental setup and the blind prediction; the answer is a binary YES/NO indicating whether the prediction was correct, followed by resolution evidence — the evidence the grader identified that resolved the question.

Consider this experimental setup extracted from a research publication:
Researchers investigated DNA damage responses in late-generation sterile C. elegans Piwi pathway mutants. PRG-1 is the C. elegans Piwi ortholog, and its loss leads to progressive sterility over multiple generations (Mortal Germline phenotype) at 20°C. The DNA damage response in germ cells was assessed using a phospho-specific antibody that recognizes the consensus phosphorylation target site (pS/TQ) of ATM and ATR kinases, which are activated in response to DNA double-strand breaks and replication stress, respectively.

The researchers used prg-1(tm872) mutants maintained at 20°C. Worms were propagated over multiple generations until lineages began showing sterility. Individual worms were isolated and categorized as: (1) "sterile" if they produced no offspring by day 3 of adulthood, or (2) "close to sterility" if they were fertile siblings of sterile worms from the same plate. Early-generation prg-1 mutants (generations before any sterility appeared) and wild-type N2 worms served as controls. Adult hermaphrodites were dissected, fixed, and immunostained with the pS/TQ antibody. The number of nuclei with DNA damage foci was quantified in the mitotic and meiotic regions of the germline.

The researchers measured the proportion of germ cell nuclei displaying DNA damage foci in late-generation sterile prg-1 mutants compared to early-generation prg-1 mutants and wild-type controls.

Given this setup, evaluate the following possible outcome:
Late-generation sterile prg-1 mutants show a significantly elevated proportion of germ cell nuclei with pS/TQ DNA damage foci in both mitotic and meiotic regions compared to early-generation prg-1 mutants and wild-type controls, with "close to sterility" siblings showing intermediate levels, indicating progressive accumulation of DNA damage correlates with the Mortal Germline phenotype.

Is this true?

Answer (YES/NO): NO